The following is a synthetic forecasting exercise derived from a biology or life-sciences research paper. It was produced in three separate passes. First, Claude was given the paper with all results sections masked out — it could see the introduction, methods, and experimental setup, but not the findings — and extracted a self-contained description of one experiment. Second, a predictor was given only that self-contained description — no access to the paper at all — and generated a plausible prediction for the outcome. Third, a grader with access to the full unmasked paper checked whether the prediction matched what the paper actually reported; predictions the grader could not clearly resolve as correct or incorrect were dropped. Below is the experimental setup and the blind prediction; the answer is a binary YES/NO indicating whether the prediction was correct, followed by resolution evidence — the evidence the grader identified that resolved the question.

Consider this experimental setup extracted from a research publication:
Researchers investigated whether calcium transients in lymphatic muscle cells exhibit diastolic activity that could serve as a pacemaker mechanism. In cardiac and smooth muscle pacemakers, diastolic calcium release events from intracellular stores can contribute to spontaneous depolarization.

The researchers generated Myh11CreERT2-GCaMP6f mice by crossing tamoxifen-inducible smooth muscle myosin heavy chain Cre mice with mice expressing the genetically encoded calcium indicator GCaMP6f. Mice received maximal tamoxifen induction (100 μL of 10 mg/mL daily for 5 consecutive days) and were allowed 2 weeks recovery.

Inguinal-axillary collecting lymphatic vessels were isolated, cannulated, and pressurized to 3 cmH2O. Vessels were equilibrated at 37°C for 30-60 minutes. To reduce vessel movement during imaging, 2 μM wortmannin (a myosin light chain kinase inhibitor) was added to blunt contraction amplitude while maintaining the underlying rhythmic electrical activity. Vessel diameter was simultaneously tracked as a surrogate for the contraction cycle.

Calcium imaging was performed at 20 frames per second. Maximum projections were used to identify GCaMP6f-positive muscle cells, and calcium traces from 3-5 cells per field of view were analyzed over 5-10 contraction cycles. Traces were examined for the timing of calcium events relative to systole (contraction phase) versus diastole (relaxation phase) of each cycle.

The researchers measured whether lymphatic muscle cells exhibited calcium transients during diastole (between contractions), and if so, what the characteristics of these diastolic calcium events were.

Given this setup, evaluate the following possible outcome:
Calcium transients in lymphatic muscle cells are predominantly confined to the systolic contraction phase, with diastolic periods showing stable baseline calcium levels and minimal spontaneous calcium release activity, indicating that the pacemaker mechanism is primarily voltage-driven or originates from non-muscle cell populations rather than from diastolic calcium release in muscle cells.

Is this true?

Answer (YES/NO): NO